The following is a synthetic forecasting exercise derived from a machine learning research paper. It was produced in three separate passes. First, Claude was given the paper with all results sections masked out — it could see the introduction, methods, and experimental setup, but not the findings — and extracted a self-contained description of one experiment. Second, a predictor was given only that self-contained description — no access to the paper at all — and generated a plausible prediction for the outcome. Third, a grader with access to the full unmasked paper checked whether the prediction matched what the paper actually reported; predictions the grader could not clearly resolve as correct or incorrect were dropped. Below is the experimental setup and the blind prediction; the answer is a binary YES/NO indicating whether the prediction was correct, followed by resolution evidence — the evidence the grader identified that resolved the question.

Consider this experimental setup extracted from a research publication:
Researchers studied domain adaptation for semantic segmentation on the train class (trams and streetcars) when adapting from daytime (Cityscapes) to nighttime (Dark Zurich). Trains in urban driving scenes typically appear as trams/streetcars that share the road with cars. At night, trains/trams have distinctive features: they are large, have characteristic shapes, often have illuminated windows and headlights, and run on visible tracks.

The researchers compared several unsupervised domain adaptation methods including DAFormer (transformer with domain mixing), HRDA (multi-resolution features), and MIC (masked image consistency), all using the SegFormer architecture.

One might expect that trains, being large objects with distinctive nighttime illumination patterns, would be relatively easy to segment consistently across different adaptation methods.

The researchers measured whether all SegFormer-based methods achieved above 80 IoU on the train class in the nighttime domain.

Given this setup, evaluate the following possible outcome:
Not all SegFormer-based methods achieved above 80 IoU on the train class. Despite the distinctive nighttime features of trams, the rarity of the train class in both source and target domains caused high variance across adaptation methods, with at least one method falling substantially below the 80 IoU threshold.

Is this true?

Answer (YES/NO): NO